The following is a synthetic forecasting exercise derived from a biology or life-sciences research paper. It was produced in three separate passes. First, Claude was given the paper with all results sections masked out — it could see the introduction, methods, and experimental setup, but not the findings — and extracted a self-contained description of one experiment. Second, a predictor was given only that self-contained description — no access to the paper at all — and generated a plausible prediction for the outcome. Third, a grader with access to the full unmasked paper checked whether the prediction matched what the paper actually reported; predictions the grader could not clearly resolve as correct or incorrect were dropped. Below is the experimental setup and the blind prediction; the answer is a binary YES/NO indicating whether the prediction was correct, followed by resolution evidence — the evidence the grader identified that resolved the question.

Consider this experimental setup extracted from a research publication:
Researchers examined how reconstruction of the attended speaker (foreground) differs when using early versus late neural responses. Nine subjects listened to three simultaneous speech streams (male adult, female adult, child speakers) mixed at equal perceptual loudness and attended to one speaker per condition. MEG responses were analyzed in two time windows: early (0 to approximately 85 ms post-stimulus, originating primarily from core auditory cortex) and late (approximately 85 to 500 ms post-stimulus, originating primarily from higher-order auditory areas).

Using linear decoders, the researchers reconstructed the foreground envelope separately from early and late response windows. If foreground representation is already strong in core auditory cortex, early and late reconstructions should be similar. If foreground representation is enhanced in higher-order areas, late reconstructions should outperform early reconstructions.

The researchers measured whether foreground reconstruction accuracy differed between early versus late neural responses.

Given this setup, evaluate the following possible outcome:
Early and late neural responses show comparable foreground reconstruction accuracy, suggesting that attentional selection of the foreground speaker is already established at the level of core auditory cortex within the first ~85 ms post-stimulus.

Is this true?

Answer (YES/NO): NO